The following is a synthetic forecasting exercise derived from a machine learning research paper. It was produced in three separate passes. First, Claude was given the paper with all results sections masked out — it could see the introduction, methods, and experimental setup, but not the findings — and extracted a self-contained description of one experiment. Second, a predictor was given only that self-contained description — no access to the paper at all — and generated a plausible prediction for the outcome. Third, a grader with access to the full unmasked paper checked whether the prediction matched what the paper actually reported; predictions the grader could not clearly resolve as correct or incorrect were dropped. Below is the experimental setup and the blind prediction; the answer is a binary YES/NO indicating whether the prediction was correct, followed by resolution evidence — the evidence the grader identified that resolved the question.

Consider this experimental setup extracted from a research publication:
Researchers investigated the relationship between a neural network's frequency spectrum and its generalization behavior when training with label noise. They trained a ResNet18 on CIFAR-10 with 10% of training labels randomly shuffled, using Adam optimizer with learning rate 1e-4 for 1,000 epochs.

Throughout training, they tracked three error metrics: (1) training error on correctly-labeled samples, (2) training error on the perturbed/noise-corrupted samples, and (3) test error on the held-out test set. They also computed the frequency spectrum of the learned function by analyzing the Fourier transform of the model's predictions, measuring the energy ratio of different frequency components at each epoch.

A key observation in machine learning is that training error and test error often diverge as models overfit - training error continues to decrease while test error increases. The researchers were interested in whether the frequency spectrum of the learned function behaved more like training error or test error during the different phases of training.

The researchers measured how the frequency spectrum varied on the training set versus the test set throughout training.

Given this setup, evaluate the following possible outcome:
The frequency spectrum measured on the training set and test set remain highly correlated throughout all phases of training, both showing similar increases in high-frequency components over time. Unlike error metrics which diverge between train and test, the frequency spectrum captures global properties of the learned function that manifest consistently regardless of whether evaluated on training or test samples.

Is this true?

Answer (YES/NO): NO